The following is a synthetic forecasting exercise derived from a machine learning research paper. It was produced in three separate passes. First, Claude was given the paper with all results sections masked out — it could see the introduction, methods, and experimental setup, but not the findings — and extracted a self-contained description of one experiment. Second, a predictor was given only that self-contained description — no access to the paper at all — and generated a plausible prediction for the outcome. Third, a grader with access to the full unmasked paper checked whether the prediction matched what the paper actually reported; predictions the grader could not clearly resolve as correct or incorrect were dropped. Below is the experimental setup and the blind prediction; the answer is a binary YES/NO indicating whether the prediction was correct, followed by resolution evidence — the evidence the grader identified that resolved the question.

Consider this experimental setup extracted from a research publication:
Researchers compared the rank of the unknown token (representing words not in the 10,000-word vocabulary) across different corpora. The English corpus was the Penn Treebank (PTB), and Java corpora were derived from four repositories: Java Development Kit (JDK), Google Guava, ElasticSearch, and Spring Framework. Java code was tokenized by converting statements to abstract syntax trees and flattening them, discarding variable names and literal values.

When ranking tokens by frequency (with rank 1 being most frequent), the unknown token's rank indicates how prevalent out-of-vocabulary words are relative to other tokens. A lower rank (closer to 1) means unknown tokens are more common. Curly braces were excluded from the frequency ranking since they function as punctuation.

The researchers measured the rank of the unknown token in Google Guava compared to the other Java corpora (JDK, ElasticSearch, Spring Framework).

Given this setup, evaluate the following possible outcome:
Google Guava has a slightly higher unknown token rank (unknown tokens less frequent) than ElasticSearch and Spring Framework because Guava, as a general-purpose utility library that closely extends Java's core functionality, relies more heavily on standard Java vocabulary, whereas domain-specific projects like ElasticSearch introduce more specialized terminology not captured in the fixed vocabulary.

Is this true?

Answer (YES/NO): NO